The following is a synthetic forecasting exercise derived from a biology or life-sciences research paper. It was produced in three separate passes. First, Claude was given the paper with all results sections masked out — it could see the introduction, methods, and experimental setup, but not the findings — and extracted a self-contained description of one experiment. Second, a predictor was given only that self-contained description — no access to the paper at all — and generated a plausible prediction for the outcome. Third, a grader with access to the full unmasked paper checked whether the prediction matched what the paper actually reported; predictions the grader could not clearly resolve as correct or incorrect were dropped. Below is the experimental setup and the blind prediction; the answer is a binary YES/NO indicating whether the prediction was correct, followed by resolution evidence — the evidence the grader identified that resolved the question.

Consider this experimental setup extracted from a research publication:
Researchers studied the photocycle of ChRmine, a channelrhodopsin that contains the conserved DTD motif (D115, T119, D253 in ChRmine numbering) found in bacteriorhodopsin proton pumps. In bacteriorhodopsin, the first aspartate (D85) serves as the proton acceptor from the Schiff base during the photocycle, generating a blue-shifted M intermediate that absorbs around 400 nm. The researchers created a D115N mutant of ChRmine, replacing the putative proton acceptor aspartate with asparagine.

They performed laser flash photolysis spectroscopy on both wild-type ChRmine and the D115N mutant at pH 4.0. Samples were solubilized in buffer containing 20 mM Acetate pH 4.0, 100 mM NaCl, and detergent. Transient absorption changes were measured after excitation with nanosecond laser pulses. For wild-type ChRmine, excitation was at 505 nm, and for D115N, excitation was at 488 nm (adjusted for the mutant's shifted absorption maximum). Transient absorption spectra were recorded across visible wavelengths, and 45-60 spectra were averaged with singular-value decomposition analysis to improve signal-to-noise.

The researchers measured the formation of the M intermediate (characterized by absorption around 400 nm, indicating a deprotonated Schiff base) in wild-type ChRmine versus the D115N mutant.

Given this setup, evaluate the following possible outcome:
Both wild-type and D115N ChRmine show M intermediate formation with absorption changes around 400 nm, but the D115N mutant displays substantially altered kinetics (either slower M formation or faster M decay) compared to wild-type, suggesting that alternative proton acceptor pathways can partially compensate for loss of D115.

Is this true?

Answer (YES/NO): YES